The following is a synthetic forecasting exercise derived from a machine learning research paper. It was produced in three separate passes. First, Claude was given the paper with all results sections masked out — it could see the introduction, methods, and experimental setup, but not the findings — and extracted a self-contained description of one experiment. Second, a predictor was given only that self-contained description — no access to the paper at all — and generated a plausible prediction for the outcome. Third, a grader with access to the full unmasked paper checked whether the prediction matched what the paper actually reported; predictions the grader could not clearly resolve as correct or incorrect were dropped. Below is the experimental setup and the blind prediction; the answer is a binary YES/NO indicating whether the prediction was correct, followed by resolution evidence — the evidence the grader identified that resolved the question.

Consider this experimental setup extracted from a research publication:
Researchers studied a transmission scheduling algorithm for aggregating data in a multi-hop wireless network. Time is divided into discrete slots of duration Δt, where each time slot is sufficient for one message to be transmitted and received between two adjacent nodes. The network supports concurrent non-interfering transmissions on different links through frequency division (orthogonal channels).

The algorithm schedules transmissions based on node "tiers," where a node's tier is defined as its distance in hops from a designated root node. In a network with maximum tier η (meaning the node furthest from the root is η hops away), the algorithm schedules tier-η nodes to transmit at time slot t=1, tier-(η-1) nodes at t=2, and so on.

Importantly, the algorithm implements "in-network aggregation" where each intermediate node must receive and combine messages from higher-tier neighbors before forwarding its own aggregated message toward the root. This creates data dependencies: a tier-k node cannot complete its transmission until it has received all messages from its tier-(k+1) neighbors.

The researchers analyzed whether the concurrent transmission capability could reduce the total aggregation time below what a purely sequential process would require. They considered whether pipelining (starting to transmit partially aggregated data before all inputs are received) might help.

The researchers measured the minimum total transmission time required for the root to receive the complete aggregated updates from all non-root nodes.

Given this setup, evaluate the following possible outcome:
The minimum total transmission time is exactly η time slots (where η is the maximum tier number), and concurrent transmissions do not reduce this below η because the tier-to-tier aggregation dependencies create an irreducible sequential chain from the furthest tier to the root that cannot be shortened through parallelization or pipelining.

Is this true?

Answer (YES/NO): YES